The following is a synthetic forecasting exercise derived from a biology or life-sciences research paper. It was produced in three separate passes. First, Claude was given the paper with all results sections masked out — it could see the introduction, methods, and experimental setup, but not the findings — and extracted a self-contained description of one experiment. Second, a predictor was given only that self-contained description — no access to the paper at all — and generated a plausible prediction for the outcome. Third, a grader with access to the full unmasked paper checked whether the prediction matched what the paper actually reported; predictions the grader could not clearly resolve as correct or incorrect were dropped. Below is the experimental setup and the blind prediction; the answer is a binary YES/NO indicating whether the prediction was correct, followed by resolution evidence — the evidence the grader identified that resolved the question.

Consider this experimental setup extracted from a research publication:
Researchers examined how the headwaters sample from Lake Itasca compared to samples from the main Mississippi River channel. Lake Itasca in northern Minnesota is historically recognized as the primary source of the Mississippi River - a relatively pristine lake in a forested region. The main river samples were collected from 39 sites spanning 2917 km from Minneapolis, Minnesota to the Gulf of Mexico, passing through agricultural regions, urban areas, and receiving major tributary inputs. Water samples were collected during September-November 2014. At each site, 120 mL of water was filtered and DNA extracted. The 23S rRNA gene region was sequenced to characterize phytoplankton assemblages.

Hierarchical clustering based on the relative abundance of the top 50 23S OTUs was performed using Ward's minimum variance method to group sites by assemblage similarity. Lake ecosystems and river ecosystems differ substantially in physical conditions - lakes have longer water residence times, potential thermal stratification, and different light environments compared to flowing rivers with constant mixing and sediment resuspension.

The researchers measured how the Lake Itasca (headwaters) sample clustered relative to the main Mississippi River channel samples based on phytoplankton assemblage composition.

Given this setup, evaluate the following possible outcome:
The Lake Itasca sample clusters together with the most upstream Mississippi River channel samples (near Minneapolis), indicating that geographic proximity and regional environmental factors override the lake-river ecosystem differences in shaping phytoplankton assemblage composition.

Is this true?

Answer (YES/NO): NO